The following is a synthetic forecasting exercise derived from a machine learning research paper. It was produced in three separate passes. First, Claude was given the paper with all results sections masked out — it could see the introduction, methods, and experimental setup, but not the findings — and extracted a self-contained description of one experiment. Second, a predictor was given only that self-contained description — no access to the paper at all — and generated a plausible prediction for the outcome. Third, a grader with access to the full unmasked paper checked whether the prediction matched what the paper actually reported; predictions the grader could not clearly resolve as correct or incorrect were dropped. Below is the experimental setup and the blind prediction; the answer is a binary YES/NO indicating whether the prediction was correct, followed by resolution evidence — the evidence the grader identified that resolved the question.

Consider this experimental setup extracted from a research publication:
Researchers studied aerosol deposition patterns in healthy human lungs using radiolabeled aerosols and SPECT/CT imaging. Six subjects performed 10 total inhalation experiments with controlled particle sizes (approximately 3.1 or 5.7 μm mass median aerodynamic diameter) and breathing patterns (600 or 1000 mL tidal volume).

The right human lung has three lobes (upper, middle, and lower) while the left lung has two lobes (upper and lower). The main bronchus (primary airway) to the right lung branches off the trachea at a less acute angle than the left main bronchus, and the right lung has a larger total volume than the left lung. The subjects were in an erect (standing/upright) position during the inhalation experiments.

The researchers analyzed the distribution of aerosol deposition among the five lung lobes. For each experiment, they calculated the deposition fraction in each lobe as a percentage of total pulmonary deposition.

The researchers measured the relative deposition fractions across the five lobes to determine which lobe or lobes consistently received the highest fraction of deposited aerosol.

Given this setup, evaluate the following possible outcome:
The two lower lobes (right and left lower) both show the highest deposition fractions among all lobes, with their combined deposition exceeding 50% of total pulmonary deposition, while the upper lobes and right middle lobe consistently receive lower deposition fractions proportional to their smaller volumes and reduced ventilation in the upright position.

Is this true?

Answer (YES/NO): NO